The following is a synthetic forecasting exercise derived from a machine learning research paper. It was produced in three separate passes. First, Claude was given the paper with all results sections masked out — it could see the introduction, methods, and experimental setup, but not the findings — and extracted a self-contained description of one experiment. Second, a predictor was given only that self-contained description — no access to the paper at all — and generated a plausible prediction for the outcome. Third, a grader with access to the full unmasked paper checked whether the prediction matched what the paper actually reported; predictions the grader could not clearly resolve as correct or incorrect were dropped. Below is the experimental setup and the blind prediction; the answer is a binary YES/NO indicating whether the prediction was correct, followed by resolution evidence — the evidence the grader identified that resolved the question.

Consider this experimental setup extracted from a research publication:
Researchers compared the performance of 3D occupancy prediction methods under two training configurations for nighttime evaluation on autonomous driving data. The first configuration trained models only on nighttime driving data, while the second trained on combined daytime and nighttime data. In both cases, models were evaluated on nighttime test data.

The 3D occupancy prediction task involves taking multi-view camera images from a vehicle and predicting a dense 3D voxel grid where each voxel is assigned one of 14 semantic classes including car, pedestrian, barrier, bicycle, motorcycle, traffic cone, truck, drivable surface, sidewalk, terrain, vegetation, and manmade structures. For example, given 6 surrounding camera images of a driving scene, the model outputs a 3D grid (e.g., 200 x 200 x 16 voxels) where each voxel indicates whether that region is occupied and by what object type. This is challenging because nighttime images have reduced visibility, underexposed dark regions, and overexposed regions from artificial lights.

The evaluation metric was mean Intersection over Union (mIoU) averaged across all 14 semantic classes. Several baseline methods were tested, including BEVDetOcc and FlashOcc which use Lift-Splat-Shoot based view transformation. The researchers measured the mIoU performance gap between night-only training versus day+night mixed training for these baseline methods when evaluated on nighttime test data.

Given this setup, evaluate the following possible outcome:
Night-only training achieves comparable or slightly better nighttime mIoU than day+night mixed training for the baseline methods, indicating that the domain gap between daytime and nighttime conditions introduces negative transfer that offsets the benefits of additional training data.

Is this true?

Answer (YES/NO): NO